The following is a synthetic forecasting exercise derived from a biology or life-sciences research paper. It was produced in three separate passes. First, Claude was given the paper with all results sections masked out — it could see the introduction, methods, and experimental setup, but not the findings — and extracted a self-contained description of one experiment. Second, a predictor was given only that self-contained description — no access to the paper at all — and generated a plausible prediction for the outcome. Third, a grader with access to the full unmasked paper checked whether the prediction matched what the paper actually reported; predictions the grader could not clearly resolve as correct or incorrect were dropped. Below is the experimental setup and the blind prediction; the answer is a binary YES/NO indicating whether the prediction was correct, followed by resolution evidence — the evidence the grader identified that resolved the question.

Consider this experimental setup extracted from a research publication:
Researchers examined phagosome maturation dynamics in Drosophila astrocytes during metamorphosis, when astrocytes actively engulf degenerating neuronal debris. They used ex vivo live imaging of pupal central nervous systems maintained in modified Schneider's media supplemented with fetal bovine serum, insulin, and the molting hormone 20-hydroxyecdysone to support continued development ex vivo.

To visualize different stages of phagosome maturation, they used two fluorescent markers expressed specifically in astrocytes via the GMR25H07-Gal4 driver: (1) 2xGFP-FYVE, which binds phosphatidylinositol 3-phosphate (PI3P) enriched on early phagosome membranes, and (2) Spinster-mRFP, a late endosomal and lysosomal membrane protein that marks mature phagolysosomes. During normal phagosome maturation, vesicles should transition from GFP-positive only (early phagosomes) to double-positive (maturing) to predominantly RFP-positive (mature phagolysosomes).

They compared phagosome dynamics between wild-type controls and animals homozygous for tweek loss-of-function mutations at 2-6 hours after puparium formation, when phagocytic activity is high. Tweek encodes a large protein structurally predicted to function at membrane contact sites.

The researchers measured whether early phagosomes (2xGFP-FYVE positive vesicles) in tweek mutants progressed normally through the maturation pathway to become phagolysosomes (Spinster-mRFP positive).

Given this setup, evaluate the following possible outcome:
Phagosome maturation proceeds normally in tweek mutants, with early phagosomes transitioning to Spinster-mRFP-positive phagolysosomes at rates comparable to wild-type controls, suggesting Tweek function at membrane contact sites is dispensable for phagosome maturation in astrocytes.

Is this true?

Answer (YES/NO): NO